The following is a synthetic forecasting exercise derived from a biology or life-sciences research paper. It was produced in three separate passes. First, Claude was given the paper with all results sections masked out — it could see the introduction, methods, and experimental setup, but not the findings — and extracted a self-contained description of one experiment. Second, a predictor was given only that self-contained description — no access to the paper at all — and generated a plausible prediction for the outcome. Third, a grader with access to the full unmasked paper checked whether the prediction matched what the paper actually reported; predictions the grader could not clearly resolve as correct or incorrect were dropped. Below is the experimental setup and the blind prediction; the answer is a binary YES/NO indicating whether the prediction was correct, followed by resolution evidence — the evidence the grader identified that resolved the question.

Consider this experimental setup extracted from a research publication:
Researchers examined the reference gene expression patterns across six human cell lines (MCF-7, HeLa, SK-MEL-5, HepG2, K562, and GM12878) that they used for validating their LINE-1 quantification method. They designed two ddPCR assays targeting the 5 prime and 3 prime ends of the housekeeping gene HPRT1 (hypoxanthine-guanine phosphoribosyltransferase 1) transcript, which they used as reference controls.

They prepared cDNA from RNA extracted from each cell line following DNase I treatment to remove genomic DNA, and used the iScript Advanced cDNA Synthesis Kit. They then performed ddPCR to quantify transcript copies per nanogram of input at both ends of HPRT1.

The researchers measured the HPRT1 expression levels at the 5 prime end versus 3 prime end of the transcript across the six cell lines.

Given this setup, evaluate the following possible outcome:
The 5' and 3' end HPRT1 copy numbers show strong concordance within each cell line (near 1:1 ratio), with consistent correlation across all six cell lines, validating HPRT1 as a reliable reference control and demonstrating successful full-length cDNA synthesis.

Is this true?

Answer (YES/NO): NO